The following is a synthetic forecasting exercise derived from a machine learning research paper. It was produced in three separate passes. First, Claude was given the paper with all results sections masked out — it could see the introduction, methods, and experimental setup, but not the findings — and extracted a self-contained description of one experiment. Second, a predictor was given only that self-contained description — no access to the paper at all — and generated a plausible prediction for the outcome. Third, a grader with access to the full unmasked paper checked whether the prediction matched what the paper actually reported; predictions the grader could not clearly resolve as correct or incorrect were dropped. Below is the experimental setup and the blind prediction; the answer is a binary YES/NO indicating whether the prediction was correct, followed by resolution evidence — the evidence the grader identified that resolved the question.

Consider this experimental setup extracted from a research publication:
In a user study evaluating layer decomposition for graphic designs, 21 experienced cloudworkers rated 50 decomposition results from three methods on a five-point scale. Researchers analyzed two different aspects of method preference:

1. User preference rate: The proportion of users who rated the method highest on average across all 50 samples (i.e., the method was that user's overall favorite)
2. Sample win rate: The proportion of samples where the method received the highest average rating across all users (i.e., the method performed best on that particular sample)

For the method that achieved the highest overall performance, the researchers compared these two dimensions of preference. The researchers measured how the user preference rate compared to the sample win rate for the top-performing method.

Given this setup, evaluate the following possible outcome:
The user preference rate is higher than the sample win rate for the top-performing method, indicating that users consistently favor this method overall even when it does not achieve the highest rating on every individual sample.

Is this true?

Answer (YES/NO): YES